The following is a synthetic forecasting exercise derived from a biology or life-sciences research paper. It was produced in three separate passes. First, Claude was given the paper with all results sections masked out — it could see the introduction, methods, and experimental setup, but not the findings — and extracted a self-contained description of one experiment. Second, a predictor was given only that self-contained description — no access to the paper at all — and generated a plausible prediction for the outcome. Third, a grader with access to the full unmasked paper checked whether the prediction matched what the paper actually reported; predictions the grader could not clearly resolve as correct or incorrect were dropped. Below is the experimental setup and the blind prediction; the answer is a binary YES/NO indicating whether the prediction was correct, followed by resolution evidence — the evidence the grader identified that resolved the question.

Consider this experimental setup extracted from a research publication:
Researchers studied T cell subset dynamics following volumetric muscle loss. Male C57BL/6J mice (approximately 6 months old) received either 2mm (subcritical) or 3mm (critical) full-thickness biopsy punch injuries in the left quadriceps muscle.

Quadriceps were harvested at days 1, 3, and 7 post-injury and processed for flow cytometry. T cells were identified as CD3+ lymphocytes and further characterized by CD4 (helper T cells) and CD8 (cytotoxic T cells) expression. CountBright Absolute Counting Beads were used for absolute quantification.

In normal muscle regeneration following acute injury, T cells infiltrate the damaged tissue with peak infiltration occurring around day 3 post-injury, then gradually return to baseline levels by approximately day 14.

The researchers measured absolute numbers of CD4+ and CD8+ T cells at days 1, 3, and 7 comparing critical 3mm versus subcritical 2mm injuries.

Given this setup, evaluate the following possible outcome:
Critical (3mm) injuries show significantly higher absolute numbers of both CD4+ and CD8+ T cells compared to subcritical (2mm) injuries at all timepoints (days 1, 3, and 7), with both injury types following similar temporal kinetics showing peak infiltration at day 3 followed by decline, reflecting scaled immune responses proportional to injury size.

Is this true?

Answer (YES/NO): NO